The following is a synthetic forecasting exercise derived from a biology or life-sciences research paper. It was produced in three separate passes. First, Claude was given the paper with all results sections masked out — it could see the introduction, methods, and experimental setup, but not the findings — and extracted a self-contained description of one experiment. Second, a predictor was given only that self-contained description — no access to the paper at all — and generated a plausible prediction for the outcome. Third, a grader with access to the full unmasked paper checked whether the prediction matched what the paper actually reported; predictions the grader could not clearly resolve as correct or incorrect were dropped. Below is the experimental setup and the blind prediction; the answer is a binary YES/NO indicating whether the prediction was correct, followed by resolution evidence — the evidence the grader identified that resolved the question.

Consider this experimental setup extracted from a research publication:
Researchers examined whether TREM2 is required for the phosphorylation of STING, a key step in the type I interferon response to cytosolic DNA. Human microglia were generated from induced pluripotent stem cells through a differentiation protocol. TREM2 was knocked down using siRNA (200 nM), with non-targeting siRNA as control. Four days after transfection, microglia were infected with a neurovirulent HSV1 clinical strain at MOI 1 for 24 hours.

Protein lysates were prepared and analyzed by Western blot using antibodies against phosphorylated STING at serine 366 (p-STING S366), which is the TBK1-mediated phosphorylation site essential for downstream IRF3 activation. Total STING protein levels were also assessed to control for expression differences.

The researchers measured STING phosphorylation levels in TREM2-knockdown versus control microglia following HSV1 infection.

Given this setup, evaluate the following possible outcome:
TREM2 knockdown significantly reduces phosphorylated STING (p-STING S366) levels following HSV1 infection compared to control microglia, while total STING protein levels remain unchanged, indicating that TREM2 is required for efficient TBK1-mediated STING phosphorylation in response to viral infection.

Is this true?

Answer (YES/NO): YES